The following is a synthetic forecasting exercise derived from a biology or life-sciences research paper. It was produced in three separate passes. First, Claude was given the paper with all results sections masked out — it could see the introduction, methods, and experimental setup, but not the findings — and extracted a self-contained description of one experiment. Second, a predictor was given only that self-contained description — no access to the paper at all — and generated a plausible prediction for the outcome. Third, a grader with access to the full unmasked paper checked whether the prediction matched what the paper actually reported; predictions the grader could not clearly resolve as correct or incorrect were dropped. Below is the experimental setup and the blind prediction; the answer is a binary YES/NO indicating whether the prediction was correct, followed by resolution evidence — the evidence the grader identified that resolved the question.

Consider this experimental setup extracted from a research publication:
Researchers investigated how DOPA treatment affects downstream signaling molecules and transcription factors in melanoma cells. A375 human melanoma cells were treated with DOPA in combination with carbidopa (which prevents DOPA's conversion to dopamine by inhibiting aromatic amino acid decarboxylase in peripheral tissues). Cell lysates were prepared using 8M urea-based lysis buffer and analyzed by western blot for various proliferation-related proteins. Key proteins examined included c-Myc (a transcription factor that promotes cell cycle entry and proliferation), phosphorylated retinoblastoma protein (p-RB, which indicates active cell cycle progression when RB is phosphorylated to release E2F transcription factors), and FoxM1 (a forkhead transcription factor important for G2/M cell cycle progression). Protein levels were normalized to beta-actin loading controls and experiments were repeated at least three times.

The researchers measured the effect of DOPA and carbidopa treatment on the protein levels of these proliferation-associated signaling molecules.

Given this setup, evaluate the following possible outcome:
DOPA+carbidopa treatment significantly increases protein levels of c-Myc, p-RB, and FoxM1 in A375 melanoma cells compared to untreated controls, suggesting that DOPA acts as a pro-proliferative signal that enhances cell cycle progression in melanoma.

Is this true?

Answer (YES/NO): NO